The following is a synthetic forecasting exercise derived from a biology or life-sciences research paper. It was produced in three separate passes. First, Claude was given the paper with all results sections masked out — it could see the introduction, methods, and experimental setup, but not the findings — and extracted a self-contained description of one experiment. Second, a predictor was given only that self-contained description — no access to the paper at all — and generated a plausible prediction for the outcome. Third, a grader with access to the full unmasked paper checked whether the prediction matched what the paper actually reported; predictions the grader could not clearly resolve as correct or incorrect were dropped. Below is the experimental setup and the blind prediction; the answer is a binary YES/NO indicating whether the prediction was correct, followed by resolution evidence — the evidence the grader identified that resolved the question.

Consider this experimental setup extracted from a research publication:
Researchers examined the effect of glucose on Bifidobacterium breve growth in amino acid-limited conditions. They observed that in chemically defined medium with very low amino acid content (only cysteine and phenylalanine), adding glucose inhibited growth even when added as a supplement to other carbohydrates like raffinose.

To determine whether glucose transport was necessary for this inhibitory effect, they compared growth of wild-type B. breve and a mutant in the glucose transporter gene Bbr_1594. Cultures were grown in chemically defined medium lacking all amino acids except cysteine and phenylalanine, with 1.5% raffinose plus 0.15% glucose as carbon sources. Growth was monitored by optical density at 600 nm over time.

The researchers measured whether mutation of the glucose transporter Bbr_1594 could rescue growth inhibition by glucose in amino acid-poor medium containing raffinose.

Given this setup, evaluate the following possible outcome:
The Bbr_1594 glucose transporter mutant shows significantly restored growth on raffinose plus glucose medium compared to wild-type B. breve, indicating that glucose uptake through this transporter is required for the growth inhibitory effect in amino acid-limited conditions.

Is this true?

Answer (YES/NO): YES